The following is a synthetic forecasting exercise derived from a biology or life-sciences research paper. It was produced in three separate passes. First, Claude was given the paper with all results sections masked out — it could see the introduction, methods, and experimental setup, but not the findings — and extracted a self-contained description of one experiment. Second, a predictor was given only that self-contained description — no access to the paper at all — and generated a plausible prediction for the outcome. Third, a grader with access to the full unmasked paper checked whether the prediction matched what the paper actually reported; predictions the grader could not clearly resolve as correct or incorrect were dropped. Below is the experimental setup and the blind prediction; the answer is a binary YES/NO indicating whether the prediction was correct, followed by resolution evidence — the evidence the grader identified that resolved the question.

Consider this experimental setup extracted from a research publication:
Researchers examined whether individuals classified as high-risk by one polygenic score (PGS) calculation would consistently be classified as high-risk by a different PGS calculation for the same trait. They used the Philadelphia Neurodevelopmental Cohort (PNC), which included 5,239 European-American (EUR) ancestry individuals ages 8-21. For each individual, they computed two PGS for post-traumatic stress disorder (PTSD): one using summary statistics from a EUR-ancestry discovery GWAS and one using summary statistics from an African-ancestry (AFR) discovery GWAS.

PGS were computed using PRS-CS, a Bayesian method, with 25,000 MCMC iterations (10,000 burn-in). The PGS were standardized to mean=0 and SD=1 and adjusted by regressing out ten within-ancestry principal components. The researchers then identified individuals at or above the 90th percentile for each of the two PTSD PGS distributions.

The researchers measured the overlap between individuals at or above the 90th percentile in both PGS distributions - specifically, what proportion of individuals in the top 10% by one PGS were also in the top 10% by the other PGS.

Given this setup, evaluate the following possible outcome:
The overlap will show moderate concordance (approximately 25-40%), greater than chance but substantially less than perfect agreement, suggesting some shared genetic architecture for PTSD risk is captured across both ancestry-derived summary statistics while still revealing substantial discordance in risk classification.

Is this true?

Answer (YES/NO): NO